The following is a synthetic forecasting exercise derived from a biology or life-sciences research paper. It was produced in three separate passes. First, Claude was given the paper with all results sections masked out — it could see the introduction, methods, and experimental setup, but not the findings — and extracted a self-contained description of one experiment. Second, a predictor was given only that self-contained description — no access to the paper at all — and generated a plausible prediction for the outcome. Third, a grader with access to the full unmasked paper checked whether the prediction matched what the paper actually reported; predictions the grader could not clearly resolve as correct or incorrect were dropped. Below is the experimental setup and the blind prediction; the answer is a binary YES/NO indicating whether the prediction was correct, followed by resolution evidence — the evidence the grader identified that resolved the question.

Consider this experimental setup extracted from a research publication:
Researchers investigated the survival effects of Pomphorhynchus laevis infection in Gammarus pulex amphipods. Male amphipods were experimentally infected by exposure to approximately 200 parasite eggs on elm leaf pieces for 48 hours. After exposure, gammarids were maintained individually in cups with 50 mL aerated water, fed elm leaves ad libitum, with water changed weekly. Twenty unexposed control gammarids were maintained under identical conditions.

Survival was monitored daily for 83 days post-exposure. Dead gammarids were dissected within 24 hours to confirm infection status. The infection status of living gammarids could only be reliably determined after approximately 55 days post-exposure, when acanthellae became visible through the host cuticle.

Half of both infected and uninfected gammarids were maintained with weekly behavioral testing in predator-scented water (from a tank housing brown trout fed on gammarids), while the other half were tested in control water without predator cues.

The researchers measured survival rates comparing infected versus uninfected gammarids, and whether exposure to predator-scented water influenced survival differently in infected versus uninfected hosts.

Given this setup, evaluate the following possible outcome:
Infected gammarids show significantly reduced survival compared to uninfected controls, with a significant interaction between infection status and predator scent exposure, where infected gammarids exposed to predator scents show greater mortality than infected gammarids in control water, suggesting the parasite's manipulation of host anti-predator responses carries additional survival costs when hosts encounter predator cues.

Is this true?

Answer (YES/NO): NO